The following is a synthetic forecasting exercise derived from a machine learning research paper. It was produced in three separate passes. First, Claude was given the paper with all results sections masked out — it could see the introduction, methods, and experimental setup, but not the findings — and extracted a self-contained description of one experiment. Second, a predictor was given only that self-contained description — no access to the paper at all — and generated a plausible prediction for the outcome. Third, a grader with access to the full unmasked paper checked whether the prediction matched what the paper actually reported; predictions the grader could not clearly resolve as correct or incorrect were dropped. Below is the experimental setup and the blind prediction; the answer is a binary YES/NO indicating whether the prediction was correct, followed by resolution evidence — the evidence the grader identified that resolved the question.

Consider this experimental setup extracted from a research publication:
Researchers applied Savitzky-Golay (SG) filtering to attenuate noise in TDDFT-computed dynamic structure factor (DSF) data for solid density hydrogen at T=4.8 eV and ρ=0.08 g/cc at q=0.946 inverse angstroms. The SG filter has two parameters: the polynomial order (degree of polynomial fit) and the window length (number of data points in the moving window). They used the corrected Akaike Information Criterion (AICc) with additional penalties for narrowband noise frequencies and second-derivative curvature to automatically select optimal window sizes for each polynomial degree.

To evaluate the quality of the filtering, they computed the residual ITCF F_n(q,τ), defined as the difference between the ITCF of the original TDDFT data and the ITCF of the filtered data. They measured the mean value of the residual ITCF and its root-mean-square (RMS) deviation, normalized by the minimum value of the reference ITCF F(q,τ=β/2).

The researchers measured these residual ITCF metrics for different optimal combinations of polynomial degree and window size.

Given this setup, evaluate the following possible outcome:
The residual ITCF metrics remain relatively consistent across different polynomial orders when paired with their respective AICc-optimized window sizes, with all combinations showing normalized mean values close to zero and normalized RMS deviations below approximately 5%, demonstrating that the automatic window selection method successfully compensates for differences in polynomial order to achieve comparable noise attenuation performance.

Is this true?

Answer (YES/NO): YES